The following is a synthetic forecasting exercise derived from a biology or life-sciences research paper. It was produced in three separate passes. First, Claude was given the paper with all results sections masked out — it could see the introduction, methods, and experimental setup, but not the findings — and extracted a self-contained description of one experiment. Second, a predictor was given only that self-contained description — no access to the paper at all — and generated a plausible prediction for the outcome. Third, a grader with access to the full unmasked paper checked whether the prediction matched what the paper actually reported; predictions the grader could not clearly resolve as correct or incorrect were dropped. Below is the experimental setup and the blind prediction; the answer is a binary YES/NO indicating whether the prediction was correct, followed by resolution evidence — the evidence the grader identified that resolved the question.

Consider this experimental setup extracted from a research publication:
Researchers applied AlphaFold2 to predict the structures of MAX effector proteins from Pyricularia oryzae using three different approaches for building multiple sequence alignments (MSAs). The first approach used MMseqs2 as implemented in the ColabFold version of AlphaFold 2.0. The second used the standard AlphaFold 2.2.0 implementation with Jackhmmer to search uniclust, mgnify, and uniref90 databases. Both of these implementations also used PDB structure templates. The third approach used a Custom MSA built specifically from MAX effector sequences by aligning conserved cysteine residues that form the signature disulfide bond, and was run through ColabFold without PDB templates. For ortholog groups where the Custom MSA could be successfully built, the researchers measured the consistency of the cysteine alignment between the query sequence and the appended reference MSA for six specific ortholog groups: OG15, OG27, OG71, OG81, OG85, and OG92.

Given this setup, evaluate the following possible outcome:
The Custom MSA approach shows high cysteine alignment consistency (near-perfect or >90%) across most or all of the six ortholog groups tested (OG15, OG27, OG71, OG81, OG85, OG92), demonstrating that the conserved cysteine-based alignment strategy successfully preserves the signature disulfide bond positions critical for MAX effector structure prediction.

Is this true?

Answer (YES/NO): NO